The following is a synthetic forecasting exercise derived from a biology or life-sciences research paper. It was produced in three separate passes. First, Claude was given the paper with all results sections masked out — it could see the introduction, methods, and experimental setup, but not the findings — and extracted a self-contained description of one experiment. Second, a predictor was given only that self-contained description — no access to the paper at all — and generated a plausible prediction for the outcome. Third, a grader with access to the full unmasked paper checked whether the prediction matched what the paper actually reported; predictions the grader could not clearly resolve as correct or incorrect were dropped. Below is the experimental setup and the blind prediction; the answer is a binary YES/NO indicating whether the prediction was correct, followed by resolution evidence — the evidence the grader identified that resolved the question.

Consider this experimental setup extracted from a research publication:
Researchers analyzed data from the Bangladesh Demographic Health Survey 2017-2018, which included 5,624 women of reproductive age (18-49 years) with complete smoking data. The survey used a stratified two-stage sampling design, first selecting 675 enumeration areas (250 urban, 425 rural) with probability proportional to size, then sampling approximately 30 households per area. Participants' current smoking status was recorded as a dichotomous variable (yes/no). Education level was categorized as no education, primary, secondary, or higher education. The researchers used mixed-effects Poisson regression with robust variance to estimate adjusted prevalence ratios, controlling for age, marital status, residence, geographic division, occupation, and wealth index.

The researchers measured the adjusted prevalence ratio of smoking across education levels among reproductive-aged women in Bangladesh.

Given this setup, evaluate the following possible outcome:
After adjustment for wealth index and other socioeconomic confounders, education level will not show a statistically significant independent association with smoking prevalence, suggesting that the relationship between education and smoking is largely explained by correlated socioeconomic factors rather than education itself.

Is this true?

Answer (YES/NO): NO